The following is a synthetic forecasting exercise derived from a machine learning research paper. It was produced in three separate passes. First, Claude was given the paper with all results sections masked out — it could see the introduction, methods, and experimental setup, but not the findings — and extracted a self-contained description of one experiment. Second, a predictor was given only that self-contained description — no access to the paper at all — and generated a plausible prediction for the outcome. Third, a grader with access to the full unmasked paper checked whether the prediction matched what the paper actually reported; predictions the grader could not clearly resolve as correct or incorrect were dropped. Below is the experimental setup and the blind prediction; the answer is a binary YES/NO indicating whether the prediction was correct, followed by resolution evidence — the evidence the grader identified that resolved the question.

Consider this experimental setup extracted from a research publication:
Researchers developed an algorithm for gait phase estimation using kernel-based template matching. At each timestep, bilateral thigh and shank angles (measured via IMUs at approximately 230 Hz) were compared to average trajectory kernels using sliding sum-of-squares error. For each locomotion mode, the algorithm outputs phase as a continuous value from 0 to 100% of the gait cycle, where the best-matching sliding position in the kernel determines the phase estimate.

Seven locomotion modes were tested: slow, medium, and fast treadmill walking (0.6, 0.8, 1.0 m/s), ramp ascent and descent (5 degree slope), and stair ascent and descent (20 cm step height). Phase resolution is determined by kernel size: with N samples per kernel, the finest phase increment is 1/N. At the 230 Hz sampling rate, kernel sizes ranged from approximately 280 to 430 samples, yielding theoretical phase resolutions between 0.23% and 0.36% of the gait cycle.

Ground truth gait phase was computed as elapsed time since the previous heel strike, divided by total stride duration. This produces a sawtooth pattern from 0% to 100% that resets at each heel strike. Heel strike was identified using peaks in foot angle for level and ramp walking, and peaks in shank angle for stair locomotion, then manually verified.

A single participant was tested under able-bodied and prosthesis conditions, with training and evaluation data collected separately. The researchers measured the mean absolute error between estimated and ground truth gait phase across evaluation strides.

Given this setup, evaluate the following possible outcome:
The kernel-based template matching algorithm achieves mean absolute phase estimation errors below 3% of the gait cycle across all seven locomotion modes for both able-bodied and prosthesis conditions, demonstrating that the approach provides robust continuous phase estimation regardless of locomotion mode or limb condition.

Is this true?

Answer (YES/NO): NO